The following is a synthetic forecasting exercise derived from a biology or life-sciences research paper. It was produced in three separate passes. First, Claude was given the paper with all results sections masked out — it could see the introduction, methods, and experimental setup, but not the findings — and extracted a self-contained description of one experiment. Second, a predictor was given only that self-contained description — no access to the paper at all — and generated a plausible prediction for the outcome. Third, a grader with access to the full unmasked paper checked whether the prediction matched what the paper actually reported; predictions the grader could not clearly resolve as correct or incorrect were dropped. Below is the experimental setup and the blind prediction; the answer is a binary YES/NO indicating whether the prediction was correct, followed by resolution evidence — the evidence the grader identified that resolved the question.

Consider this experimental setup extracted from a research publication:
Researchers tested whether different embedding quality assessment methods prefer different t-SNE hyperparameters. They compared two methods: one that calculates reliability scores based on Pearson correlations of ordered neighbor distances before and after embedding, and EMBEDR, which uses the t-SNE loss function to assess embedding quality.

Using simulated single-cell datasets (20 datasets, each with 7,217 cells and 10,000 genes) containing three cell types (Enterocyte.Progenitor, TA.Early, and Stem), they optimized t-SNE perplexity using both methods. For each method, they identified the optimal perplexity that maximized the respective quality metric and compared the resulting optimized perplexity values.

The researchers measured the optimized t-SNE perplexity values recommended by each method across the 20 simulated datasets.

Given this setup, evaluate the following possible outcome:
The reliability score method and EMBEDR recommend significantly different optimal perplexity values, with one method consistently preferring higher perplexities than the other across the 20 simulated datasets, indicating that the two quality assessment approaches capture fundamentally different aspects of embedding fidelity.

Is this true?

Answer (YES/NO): YES